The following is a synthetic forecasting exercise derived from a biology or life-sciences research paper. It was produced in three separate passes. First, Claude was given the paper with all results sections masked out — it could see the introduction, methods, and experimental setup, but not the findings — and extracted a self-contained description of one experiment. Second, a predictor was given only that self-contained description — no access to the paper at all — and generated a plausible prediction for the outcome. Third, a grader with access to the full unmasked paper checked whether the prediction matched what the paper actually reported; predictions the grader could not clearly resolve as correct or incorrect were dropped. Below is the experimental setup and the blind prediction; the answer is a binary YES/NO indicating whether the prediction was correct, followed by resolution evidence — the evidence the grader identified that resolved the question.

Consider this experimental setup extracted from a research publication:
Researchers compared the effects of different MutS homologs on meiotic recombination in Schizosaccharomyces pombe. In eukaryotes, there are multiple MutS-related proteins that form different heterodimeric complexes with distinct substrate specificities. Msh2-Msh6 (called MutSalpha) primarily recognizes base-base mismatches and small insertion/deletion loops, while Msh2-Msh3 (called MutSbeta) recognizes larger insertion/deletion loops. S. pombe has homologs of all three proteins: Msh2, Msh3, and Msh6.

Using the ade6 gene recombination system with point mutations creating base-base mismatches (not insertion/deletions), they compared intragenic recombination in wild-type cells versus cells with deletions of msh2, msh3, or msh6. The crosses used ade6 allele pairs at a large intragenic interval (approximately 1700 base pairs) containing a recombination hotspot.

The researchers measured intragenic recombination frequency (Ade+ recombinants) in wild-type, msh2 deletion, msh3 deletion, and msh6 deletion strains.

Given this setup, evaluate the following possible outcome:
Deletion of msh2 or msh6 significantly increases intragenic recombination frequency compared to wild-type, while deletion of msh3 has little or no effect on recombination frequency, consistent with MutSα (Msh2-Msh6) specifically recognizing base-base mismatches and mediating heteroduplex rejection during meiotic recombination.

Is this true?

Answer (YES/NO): NO